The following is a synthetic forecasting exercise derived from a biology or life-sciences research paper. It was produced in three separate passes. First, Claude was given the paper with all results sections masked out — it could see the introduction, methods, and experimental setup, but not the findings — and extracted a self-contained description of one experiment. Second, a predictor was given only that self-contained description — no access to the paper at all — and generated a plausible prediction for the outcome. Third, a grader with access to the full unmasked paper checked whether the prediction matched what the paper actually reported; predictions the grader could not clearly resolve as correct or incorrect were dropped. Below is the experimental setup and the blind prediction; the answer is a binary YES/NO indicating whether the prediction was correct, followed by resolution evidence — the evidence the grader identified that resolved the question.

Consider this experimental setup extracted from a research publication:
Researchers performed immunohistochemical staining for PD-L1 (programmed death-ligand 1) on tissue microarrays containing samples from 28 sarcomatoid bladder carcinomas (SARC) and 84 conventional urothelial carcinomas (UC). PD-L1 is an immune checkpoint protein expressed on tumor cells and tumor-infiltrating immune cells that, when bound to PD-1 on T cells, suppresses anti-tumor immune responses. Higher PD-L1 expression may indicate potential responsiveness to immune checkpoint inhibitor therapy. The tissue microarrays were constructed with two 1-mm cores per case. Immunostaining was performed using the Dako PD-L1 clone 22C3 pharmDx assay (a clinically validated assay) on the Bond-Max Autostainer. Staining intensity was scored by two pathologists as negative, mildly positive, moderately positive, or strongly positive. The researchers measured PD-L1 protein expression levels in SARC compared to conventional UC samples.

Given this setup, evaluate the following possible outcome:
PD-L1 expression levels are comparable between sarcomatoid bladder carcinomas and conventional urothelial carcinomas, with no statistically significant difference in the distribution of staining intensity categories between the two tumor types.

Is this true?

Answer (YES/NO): NO